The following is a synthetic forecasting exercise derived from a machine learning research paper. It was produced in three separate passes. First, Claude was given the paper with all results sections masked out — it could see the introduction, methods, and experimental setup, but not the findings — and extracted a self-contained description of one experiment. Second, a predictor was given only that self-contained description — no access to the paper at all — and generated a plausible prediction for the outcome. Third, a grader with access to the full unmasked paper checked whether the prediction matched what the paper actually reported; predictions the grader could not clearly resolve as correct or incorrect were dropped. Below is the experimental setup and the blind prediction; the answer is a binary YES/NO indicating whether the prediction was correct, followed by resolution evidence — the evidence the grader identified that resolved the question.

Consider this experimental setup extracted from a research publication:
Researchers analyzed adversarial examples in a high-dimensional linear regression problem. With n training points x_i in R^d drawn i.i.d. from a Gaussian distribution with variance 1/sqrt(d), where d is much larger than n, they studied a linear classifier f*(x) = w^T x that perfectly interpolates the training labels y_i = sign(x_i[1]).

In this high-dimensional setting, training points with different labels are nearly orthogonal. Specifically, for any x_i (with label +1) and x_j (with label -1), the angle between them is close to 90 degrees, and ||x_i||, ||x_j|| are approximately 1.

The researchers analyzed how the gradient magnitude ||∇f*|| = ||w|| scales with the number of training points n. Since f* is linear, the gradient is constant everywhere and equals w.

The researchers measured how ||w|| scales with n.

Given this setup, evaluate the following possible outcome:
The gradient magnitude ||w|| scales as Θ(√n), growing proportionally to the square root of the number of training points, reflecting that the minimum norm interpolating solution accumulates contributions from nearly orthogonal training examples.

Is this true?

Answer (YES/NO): YES